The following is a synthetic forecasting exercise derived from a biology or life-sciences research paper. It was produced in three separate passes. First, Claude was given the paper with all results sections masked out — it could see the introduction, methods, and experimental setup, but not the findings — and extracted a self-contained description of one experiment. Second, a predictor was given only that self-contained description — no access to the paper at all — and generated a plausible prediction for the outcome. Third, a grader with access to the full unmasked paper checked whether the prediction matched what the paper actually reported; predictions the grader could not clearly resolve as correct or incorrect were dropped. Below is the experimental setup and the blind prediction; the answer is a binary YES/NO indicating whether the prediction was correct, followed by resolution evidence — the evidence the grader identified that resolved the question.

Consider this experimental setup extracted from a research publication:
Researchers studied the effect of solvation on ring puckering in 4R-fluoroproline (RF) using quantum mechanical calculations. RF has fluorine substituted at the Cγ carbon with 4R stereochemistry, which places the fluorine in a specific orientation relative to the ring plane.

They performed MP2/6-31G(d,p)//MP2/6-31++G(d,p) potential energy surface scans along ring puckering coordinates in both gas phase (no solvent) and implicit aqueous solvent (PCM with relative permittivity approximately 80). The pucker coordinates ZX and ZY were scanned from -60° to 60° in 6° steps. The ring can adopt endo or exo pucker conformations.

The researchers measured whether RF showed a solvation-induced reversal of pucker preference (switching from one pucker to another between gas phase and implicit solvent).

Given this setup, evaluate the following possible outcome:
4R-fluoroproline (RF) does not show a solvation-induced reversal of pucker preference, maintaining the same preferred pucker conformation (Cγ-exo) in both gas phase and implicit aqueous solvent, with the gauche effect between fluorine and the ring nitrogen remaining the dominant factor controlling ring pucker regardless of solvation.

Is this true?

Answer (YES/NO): YES